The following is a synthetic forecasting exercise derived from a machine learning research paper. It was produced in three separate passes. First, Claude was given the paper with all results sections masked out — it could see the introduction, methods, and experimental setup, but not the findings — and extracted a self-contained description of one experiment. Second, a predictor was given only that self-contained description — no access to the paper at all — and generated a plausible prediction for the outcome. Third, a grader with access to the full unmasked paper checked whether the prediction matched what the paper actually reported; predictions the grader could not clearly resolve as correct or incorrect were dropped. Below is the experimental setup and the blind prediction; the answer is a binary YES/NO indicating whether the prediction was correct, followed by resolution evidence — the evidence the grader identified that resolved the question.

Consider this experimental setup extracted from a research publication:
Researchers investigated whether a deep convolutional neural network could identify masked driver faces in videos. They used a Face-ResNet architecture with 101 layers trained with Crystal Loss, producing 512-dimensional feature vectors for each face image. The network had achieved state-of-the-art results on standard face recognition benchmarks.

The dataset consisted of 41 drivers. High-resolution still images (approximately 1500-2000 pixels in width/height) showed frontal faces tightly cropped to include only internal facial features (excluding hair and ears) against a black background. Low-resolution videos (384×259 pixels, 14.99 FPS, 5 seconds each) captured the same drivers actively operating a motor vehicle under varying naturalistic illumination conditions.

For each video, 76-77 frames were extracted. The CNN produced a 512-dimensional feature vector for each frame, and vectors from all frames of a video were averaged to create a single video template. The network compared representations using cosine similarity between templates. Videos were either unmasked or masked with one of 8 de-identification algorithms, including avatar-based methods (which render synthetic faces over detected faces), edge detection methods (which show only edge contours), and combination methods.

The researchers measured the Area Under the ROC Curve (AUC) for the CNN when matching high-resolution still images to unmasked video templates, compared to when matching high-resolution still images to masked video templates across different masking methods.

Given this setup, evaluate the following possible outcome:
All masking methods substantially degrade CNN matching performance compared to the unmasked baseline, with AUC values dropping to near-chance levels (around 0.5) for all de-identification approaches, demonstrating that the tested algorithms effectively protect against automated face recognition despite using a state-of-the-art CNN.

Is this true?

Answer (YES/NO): NO